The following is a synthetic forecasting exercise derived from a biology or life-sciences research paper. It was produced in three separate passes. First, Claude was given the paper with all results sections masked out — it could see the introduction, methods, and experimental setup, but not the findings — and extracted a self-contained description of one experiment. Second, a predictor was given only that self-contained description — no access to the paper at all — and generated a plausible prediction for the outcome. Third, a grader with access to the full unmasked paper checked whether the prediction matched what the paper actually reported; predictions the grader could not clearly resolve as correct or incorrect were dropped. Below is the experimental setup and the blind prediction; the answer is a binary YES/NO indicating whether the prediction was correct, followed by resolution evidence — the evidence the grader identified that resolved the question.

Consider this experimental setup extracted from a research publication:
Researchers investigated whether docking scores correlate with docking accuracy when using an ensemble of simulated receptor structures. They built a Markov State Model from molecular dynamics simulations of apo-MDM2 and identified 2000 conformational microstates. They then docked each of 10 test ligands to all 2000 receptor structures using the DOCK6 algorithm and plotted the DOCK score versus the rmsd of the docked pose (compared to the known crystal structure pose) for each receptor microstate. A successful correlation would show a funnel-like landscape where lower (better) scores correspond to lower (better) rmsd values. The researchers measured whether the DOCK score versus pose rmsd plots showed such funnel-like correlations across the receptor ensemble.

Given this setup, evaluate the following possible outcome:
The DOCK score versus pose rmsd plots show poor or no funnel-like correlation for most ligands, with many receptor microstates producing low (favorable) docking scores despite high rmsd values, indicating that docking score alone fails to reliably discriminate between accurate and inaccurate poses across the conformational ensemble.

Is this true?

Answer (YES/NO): NO